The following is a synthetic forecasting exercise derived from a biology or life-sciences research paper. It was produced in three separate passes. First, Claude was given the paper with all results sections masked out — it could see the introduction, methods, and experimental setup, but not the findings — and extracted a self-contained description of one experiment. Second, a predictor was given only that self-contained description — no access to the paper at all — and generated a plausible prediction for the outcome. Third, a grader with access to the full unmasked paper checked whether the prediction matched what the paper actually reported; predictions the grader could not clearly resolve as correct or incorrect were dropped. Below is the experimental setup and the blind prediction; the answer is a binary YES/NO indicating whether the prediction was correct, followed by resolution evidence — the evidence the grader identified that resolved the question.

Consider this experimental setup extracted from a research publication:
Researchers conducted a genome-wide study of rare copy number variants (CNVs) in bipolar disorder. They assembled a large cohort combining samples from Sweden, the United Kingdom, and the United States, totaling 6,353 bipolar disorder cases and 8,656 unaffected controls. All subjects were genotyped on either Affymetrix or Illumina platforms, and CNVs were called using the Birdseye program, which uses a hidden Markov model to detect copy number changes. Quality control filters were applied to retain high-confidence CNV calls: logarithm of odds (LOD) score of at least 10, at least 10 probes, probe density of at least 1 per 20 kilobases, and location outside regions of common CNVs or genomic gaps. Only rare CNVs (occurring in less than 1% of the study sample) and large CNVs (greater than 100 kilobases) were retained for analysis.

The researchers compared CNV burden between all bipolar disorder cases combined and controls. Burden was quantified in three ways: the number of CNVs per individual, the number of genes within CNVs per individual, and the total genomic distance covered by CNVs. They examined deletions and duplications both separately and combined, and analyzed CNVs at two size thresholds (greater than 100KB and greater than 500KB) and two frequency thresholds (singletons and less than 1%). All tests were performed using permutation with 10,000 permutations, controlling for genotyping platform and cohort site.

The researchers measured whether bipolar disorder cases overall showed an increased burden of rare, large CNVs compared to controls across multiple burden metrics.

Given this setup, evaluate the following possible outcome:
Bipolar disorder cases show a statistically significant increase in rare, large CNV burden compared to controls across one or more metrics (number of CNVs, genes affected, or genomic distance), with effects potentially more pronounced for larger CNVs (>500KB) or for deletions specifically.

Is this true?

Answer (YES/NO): NO